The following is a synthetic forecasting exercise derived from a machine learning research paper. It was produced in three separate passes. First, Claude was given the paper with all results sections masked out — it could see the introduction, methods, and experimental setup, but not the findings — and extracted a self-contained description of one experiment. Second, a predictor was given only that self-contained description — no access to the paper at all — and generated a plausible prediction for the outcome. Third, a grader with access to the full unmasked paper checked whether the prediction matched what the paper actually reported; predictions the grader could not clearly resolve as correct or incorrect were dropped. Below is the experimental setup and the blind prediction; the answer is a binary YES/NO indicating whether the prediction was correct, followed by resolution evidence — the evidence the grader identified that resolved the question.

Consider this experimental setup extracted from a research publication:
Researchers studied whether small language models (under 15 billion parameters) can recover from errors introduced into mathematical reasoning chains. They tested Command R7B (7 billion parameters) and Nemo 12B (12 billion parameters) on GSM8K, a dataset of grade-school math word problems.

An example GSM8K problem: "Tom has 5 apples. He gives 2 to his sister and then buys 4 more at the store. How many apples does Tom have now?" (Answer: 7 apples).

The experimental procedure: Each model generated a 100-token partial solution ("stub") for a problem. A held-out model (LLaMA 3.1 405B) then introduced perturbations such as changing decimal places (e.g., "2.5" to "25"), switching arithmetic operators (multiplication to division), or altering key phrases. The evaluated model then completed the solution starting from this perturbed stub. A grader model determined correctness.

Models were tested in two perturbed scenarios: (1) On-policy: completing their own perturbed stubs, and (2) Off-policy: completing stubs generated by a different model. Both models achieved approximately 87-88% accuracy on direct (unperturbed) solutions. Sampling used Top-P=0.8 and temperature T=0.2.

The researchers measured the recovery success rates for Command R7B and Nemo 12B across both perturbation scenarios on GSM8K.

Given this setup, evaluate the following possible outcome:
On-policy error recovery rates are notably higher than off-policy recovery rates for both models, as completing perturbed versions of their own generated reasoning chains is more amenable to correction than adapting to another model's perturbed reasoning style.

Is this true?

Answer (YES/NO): NO